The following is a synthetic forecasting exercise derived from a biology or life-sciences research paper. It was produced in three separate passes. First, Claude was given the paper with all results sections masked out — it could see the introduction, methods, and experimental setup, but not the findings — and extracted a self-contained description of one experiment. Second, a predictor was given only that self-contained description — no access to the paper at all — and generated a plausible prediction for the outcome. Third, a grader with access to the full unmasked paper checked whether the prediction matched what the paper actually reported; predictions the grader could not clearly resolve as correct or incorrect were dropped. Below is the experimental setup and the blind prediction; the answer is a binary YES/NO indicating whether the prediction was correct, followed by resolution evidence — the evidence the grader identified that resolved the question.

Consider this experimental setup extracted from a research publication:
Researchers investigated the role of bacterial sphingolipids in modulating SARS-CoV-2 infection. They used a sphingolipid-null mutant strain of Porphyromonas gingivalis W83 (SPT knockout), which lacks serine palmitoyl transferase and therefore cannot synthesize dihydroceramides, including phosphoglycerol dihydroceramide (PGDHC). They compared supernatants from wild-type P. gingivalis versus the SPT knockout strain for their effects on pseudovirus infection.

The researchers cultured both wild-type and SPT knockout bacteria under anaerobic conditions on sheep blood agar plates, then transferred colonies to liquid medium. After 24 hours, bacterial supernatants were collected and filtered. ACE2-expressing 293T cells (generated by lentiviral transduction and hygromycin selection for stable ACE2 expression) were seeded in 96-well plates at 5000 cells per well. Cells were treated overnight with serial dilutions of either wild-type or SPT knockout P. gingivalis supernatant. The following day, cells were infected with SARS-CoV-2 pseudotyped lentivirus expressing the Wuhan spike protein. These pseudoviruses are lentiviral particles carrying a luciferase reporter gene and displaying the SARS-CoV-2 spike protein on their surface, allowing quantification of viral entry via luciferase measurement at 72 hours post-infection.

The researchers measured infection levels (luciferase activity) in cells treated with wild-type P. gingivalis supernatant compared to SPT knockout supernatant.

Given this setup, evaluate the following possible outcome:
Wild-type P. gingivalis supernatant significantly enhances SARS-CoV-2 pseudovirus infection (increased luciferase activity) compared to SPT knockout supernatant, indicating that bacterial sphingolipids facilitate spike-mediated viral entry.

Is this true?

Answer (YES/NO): NO